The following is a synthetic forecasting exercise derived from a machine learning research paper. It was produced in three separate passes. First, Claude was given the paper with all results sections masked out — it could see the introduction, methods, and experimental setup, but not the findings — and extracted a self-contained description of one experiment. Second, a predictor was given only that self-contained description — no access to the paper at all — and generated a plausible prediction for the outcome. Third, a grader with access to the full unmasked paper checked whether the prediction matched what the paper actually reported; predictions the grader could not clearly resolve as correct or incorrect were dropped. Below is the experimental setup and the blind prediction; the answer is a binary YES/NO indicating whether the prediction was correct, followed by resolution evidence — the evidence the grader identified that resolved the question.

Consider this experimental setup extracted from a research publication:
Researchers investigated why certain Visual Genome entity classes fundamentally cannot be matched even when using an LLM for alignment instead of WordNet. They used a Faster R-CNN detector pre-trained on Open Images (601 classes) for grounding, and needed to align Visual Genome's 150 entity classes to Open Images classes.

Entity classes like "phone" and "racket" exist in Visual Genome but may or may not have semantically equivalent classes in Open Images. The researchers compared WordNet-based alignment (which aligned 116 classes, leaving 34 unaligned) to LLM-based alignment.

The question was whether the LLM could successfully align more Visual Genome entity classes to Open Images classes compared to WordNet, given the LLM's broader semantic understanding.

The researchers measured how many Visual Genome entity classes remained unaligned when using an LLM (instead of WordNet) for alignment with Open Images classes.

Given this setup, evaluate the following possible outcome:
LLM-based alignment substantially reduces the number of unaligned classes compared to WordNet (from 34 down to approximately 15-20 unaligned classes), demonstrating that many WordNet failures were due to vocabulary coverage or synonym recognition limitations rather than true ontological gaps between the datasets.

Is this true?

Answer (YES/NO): NO